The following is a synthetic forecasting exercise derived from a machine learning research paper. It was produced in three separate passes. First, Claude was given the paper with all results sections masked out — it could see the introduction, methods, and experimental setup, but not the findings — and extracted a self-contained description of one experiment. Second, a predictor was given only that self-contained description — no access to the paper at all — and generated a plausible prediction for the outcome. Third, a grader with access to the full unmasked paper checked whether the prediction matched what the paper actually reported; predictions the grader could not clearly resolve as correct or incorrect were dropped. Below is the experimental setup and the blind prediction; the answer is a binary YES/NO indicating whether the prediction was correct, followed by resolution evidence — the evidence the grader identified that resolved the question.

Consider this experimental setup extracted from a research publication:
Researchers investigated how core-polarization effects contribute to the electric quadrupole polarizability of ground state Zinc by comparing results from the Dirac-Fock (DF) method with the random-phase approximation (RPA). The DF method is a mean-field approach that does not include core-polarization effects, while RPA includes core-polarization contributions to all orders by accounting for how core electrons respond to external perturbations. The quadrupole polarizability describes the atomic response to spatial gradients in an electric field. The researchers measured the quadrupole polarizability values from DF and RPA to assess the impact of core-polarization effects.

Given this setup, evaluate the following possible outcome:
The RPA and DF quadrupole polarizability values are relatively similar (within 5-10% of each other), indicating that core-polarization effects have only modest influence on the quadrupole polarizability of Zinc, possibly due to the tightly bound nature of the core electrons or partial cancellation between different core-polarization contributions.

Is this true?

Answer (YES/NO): NO